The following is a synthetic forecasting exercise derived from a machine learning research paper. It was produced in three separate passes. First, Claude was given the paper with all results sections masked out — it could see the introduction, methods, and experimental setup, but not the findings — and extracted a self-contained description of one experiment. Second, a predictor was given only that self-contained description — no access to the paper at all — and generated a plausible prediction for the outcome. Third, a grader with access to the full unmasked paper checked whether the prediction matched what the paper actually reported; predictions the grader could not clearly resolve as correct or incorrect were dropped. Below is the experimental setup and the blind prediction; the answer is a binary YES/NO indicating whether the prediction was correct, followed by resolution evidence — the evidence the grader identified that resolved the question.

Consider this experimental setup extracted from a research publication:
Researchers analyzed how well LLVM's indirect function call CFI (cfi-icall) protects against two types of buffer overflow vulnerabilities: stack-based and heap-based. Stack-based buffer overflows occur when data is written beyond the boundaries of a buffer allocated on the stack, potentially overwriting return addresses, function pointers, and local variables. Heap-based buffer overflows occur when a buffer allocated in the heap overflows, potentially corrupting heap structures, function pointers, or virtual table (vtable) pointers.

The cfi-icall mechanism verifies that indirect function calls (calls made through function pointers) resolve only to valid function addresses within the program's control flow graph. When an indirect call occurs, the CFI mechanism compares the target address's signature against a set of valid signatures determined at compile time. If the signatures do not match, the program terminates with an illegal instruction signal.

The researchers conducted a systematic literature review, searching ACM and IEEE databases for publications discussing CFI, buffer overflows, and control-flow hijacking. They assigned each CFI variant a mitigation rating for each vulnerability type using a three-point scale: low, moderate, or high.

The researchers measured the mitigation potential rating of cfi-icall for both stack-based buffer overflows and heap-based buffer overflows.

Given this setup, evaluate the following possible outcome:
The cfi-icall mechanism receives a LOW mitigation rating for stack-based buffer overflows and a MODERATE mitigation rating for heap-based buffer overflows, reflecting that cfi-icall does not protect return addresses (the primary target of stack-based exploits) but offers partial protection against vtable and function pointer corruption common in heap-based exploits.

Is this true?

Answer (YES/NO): NO